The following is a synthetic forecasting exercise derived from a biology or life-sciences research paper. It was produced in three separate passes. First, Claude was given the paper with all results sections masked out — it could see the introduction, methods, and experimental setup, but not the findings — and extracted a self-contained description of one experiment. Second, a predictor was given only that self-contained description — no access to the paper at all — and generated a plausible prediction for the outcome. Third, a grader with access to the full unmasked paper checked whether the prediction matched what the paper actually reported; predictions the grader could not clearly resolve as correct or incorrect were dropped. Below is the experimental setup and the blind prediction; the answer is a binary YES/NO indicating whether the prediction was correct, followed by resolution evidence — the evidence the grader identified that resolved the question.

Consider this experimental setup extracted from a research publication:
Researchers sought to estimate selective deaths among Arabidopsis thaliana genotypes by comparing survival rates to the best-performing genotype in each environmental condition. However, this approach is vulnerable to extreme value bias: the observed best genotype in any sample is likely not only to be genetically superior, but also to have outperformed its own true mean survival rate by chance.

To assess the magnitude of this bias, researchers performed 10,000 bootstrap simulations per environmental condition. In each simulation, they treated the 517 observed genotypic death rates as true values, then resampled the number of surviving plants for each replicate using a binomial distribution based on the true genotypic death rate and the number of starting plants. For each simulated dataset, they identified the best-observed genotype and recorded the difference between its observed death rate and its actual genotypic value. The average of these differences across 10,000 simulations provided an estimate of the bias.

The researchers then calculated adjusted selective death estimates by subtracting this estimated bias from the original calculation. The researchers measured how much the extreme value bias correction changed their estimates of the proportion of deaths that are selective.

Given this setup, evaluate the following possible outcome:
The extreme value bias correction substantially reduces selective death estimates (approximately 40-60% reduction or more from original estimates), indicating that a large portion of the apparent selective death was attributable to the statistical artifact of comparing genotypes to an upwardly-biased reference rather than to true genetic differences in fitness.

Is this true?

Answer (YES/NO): NO